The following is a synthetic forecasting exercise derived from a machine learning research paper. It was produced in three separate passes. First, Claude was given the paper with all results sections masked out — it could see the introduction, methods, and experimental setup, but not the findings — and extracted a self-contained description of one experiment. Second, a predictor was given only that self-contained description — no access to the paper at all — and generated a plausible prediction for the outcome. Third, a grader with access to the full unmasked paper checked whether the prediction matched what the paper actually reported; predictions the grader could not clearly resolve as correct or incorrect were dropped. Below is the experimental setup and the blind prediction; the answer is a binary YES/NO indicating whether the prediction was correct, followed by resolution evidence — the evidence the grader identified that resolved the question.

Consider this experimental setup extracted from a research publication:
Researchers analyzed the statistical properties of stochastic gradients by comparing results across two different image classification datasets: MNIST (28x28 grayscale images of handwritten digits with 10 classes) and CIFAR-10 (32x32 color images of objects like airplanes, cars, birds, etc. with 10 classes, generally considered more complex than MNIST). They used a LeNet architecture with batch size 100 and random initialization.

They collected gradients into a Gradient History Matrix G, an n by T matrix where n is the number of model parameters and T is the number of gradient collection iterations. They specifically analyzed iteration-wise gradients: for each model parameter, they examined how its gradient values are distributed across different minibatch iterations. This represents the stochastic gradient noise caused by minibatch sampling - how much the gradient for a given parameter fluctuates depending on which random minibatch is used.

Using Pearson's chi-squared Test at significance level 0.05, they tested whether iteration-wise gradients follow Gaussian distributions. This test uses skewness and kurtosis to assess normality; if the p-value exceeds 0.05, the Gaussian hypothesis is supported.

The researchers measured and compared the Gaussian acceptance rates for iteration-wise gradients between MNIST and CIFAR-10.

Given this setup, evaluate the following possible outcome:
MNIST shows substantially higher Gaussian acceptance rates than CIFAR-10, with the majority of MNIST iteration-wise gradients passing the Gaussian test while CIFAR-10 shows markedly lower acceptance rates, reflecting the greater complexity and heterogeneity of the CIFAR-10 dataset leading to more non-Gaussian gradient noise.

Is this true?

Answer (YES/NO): NO